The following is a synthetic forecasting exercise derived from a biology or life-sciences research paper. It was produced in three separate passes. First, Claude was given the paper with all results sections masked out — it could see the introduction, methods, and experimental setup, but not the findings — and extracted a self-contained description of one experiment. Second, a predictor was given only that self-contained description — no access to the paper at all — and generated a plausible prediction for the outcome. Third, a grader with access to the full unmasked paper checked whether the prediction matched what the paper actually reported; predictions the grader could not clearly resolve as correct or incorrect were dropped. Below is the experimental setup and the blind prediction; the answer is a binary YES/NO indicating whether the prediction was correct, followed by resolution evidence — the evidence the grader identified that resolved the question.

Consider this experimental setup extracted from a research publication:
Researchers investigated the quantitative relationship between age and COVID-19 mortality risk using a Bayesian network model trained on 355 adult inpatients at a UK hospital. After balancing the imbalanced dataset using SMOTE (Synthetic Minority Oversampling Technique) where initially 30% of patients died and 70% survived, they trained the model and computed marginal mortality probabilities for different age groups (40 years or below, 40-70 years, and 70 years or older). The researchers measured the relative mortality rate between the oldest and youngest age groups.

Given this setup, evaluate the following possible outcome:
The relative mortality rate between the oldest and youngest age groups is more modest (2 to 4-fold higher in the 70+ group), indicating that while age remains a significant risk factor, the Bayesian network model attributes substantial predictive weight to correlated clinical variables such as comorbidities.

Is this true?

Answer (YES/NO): NO